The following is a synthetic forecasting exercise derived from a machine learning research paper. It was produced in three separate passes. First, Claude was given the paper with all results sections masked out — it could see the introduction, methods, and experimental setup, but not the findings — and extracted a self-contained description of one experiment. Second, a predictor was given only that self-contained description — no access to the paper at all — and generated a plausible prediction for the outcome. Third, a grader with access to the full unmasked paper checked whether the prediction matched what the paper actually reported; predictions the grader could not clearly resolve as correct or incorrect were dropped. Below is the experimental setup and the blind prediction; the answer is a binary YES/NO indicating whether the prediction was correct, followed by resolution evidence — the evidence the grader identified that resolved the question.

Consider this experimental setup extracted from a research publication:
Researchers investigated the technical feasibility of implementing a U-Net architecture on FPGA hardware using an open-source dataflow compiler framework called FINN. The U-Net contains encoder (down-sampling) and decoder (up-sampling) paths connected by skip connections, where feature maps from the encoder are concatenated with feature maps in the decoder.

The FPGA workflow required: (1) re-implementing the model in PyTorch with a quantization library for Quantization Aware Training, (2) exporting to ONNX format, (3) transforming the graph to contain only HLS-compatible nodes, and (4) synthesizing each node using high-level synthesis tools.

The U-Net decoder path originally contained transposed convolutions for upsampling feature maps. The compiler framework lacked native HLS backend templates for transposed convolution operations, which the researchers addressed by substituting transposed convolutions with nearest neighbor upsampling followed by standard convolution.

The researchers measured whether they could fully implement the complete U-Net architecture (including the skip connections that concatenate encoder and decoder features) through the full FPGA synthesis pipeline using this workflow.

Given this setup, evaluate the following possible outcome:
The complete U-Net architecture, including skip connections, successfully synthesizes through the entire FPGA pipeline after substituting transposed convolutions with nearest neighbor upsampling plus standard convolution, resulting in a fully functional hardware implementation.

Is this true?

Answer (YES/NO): NO